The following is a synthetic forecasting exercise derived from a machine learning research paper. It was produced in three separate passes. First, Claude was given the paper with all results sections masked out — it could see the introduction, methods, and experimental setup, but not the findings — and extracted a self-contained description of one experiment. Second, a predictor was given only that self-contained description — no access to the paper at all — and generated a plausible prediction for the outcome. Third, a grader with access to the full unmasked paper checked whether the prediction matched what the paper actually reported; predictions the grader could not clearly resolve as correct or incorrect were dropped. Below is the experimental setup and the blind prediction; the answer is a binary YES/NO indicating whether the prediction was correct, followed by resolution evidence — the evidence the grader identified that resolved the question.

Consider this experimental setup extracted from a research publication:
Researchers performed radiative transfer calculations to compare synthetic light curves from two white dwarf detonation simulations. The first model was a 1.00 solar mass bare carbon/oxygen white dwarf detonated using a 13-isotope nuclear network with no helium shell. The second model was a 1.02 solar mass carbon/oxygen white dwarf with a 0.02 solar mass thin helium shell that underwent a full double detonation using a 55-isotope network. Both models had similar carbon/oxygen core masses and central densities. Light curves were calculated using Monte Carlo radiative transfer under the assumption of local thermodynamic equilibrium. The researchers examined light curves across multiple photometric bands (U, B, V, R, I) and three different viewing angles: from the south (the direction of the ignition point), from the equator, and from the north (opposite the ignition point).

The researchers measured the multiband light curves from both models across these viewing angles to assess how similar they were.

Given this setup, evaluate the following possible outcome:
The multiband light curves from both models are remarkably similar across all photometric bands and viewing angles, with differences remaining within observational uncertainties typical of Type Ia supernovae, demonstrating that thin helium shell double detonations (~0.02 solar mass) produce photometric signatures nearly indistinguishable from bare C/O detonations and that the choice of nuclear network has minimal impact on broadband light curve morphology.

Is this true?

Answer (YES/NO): YES